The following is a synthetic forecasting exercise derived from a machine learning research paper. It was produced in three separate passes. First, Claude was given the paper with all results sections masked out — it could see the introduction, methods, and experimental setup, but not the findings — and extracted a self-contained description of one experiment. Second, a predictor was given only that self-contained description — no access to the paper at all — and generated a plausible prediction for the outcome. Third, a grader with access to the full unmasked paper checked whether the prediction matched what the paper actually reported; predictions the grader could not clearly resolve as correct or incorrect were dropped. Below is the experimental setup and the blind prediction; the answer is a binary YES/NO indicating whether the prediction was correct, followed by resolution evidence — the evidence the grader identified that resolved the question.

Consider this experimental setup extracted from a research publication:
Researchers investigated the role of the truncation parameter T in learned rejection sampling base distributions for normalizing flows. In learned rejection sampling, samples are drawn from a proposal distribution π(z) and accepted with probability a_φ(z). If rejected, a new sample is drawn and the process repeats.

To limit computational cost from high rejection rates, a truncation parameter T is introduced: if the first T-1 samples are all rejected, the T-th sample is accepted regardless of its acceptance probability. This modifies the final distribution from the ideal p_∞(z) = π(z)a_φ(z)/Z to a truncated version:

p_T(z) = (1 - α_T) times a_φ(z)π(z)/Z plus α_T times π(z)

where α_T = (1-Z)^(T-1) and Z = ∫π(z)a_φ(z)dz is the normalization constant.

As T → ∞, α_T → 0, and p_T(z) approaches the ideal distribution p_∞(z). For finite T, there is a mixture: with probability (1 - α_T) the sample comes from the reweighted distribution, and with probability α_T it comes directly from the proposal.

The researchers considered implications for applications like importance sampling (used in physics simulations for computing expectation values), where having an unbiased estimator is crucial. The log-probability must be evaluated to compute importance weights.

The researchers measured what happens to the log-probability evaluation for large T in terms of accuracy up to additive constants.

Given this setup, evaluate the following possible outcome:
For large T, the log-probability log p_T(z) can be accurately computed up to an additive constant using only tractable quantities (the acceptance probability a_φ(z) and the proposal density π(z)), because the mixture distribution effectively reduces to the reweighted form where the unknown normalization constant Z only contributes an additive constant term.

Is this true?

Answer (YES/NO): YES